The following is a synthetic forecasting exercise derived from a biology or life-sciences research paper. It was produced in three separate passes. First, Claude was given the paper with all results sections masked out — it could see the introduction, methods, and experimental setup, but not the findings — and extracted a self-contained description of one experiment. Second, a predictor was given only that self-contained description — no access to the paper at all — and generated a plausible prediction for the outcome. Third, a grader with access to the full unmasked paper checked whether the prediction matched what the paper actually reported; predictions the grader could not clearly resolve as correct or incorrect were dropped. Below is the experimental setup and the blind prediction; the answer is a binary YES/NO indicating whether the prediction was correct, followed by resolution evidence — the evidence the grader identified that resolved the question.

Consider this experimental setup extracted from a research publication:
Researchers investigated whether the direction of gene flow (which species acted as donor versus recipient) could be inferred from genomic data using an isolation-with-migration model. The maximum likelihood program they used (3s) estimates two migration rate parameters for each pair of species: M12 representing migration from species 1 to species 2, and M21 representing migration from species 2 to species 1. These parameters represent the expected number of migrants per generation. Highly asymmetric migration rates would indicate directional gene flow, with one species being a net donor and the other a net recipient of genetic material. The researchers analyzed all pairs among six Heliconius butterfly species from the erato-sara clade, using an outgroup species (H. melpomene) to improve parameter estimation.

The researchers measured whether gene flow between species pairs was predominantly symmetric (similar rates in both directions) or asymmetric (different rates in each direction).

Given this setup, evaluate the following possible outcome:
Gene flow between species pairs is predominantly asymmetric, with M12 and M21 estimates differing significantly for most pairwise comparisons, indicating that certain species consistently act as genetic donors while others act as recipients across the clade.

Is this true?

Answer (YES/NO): YES